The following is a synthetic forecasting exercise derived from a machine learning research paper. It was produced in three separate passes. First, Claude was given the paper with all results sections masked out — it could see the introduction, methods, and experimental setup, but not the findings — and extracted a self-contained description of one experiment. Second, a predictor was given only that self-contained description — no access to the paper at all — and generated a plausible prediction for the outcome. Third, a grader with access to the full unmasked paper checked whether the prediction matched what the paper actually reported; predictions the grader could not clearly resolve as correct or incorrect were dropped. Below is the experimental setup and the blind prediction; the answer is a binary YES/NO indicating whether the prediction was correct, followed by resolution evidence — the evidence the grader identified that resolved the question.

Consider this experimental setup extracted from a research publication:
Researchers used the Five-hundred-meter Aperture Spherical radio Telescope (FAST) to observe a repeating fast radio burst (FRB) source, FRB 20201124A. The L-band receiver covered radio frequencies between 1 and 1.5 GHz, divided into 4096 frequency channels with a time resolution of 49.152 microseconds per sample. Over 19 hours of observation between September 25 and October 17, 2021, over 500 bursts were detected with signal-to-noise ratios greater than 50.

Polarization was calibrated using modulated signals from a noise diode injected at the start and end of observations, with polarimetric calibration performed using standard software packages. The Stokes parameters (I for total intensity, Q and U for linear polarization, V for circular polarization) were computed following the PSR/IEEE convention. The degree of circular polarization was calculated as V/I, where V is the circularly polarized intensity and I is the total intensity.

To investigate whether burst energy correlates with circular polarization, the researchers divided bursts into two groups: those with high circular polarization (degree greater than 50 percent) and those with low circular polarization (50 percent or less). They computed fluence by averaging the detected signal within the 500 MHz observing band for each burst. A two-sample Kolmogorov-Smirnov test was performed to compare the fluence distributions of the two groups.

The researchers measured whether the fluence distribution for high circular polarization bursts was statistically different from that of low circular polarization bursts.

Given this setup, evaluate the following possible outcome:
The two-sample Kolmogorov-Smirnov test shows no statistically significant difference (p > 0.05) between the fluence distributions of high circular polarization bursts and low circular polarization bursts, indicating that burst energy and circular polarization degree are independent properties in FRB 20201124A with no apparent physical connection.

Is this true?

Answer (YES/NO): YES